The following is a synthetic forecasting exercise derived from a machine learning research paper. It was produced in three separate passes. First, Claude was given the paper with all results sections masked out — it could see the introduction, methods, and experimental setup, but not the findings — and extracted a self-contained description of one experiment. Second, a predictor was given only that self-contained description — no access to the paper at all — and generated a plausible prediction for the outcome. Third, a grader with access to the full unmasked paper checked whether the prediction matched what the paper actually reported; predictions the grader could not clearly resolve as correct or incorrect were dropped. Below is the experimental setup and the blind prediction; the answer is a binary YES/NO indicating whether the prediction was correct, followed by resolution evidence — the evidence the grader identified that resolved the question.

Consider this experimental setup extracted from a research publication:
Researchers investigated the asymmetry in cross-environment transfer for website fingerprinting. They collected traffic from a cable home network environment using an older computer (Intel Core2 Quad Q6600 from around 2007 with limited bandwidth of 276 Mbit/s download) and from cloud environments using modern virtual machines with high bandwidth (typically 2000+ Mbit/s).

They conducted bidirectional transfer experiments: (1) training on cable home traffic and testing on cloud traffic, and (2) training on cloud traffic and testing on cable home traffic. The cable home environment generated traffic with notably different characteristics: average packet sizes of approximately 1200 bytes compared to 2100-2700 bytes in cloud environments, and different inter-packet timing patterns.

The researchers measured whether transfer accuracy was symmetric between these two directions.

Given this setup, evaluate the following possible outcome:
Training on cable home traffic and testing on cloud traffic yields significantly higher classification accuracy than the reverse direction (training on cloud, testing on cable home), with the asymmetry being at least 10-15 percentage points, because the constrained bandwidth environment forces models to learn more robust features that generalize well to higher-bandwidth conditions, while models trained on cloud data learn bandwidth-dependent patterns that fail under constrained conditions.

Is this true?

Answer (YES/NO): NO